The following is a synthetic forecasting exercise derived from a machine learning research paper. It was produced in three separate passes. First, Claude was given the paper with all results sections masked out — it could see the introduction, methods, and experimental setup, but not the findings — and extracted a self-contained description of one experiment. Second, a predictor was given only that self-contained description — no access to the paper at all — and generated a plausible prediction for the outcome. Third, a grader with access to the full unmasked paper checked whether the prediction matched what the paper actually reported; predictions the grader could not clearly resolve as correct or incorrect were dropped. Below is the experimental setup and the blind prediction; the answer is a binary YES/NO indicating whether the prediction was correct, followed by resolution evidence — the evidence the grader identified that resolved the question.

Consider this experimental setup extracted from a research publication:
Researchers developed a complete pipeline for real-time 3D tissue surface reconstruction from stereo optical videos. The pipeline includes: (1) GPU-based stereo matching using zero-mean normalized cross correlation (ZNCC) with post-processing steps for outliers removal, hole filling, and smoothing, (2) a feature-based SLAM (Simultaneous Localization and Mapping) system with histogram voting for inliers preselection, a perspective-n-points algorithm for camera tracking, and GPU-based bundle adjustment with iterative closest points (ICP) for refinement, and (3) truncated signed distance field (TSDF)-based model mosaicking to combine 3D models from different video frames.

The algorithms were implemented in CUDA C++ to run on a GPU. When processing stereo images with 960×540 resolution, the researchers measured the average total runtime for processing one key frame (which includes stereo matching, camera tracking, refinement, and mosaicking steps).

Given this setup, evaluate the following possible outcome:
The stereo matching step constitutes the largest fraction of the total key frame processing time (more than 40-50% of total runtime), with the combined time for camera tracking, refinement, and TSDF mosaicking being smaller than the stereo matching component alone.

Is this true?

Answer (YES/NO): NO